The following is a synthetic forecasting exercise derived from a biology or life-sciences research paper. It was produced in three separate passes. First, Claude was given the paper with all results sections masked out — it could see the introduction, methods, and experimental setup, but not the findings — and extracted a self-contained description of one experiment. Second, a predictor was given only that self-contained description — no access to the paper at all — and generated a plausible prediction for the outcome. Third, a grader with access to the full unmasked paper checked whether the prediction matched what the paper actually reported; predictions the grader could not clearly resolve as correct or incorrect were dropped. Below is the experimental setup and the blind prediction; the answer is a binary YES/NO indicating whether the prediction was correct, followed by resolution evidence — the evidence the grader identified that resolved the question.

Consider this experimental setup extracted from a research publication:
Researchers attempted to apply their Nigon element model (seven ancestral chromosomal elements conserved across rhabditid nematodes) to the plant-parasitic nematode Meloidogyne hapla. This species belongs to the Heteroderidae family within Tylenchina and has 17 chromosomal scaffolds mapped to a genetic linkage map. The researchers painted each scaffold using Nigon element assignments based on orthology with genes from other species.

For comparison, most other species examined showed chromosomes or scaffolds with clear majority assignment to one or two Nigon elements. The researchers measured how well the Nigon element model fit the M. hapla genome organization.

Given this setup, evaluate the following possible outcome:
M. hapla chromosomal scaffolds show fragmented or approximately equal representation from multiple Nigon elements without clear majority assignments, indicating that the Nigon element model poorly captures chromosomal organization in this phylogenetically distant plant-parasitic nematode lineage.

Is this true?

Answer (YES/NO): YES